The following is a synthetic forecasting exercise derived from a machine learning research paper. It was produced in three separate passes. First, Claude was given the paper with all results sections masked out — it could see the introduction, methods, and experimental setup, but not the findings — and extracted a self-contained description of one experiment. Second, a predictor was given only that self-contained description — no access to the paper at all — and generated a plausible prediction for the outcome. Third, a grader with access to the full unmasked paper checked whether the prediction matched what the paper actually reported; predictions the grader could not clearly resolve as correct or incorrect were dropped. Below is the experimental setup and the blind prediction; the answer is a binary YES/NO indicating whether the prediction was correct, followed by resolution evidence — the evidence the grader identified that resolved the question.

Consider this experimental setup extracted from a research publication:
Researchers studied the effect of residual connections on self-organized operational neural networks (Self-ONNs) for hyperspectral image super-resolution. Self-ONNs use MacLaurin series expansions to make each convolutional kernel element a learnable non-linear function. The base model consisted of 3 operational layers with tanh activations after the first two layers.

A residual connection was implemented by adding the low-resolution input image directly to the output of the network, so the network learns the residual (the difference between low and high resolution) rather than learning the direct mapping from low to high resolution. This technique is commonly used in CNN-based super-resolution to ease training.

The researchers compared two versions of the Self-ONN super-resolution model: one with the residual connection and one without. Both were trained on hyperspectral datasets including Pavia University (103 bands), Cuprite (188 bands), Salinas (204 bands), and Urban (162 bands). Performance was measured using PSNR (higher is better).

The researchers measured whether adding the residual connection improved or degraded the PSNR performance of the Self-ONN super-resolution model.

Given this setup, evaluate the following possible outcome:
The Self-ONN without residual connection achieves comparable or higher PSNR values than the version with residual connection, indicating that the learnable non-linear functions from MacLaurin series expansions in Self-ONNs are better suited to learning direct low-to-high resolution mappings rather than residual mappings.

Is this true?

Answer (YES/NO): NO